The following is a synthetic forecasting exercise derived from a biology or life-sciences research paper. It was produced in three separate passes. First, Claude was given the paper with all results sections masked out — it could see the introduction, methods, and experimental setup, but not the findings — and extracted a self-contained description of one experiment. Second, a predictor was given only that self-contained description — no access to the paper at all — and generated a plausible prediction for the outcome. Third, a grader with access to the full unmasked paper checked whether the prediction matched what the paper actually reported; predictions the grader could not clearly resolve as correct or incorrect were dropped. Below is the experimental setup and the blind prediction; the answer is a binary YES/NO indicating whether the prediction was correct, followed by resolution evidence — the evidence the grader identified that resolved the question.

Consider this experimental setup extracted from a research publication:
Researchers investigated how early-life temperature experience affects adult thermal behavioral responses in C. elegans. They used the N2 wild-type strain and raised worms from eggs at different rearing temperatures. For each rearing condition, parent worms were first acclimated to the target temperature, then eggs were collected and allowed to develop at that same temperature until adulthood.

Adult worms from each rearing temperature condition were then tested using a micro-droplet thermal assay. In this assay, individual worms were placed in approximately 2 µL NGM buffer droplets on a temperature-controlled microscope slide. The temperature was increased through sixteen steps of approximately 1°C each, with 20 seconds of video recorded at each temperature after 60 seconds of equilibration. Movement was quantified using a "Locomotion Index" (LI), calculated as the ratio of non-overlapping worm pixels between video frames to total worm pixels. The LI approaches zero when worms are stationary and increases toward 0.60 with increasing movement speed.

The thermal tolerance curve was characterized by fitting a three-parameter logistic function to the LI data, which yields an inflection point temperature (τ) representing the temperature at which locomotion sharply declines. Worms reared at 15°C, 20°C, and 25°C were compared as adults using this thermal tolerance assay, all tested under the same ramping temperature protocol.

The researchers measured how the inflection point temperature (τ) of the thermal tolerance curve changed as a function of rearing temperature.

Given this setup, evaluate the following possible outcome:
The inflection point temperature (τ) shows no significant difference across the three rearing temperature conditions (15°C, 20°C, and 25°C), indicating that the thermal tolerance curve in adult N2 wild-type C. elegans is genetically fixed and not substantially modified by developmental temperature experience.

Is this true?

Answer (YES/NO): NO